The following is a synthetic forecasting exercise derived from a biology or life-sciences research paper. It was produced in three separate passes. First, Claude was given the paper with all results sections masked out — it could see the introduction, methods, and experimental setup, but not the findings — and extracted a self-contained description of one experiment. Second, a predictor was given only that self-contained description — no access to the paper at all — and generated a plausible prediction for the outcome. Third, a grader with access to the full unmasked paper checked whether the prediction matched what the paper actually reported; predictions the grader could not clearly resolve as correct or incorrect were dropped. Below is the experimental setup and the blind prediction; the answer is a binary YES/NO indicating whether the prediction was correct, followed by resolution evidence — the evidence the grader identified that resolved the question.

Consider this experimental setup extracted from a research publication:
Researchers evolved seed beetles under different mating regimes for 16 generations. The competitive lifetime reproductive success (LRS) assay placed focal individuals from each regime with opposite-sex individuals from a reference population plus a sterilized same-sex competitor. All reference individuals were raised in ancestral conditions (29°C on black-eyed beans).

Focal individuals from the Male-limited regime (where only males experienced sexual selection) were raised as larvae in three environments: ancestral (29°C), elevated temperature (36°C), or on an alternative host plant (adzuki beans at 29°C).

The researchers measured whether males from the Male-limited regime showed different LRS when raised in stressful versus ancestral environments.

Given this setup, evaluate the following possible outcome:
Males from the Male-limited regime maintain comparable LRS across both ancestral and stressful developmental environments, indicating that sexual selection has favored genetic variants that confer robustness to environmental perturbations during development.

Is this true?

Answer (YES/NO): YES